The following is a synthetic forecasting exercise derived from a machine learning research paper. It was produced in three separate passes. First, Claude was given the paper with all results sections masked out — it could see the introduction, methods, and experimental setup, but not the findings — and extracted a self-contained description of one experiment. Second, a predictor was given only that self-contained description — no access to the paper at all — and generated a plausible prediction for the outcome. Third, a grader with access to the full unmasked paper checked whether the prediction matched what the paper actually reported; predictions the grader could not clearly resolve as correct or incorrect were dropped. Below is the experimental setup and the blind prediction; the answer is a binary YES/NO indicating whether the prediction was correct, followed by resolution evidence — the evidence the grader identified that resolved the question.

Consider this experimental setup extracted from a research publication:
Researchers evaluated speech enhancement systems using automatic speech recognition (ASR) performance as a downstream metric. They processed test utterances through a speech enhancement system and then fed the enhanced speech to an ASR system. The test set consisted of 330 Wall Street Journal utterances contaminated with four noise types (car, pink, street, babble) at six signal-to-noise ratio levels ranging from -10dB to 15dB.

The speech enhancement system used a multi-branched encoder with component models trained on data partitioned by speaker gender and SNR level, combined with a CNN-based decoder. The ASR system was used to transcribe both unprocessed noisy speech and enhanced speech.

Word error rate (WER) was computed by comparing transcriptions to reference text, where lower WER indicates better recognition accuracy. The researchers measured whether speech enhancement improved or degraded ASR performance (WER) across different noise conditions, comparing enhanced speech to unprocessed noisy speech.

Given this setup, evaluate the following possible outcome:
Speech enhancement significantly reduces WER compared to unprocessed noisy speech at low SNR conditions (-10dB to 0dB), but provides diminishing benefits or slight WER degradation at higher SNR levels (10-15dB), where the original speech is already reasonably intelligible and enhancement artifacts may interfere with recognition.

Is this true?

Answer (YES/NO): NO